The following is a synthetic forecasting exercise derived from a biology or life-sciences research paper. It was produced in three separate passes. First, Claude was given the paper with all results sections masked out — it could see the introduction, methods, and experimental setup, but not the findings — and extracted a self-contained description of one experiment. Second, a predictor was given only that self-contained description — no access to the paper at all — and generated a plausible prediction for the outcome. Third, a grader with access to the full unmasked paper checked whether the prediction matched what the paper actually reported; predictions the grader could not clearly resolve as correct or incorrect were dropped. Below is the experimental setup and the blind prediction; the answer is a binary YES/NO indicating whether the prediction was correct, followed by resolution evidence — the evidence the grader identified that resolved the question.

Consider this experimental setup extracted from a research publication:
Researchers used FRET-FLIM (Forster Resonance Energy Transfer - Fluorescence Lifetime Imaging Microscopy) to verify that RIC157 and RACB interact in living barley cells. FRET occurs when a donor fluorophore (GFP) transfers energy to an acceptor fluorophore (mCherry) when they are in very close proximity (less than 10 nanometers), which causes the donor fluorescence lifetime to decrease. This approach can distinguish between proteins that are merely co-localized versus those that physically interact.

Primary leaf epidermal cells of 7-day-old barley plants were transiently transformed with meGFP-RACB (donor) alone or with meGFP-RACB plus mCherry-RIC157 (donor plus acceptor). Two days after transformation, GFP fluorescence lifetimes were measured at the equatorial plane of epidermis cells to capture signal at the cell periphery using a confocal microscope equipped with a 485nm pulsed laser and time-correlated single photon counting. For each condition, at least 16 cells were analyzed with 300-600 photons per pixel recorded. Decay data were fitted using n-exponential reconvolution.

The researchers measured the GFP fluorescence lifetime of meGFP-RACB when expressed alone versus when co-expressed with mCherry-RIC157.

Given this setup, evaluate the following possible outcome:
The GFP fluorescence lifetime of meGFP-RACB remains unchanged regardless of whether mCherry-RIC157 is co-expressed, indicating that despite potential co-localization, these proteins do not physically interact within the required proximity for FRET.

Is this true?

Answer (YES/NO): NO